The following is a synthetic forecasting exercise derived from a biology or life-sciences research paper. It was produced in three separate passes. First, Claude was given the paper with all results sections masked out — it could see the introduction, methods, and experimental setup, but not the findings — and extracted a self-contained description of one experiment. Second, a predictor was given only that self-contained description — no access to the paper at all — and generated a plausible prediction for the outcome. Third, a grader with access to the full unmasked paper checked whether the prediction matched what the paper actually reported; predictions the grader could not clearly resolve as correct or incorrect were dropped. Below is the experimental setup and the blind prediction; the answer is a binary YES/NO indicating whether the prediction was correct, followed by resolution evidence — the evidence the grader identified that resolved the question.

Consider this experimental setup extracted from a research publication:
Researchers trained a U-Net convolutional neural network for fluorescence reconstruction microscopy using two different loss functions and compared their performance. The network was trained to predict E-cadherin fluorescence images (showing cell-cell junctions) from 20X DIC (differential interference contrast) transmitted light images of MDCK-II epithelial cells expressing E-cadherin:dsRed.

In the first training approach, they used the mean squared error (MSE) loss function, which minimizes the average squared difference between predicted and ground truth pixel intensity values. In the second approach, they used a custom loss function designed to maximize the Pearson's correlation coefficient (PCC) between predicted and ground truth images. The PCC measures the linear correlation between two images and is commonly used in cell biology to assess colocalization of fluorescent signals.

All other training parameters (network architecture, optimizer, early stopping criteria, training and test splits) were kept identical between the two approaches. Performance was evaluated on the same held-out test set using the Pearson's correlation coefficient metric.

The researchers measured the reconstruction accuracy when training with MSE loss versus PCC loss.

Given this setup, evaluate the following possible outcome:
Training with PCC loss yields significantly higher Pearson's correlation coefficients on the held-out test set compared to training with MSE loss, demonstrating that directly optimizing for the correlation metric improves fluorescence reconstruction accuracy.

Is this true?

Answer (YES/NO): NO